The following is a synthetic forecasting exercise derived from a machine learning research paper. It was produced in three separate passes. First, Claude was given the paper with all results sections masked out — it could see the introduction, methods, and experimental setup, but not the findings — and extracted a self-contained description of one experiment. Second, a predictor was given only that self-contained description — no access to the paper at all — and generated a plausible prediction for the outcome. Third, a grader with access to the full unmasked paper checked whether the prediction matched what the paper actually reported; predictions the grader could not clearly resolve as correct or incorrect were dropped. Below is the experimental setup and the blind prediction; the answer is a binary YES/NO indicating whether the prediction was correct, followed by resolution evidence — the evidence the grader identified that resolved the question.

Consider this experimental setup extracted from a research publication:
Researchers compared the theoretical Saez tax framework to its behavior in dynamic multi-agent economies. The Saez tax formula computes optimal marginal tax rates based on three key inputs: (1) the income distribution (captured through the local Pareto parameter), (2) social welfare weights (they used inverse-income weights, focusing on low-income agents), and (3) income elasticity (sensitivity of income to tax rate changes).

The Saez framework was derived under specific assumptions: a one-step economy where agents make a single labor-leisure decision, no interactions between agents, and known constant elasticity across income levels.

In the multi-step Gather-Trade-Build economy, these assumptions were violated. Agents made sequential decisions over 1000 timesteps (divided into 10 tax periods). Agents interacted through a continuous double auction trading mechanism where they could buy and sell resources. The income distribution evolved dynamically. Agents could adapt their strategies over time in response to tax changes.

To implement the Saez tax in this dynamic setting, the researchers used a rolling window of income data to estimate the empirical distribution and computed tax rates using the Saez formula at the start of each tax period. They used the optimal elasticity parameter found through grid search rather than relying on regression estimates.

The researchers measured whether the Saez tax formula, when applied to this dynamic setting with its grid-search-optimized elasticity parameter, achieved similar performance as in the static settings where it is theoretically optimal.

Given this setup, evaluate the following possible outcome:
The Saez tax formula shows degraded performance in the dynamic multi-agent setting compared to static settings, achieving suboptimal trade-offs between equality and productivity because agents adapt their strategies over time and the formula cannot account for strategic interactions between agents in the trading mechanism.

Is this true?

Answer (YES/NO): YES